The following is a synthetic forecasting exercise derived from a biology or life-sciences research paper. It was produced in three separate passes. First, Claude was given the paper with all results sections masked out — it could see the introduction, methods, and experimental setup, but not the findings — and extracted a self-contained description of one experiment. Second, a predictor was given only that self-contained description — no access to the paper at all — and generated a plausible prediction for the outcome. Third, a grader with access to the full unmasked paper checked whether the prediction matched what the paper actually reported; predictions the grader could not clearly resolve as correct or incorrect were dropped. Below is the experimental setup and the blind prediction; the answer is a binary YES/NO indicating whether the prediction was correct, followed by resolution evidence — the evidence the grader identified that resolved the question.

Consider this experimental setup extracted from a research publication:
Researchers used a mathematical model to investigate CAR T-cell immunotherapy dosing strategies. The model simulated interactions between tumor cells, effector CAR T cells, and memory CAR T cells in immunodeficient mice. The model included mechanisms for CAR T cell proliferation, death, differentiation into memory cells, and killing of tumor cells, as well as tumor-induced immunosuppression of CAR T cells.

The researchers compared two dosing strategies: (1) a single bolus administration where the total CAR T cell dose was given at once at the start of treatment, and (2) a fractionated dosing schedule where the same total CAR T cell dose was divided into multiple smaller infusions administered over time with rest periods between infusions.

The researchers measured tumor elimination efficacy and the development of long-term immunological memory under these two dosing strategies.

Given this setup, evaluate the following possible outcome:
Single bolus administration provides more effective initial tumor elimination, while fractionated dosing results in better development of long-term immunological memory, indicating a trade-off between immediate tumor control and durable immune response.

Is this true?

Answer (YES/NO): NO